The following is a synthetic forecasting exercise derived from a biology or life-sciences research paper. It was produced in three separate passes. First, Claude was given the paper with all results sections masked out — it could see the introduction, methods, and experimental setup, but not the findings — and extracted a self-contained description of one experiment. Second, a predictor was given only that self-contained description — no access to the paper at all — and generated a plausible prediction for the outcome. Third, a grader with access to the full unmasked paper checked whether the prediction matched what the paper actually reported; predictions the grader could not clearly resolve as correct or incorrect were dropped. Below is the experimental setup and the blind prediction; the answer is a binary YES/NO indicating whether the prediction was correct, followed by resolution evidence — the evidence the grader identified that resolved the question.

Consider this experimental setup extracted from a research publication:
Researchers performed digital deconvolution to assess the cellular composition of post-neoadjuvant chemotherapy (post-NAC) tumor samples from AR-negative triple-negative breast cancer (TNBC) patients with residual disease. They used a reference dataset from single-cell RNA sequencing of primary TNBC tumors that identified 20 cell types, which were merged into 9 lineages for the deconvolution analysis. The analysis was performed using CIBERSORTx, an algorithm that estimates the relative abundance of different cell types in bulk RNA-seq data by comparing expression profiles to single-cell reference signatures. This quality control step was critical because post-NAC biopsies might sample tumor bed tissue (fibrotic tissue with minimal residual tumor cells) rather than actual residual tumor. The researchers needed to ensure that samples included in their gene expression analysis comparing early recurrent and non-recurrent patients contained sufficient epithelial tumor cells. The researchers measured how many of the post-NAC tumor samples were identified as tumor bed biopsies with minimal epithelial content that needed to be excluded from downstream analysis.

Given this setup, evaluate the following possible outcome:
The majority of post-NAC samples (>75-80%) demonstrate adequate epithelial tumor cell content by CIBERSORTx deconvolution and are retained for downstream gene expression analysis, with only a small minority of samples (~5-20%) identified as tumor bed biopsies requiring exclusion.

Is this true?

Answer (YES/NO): YES